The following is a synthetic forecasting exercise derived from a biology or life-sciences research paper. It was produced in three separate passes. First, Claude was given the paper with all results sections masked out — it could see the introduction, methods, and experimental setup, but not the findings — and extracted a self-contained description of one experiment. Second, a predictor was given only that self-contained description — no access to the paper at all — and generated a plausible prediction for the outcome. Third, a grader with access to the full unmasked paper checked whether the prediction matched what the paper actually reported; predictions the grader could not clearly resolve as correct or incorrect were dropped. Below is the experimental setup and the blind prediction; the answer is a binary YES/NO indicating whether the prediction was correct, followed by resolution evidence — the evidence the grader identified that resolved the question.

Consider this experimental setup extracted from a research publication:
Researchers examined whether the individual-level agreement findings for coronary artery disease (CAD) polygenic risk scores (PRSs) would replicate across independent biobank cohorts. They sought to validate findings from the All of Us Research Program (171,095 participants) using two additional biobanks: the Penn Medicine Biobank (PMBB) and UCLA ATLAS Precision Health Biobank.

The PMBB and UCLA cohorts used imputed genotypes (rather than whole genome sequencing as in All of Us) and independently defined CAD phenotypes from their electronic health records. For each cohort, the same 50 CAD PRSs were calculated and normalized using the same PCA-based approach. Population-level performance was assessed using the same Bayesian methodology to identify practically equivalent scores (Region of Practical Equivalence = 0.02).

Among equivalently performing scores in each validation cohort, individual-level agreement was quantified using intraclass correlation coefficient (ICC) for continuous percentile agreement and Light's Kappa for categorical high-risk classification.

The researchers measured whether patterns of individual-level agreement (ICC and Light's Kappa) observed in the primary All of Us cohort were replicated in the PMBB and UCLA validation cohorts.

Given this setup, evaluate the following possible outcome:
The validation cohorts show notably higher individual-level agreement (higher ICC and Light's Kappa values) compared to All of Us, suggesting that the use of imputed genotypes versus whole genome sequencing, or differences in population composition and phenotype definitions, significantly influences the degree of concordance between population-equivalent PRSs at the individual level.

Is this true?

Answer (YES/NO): NO